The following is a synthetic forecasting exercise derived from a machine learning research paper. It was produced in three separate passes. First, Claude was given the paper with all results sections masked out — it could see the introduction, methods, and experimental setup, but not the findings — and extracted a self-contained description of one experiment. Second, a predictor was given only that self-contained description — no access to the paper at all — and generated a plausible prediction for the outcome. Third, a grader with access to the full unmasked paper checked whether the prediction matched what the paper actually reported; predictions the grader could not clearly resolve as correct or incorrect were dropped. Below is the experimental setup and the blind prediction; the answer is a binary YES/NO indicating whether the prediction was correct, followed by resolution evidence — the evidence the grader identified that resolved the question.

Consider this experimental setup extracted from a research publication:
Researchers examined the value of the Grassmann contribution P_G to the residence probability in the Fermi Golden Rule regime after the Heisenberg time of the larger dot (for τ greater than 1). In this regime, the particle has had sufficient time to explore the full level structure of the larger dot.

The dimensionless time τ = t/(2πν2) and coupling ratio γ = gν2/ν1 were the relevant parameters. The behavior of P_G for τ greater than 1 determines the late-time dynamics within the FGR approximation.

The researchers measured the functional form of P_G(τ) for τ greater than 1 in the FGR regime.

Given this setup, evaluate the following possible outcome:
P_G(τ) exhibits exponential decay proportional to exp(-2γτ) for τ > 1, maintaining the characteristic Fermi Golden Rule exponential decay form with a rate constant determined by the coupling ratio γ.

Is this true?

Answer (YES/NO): NO